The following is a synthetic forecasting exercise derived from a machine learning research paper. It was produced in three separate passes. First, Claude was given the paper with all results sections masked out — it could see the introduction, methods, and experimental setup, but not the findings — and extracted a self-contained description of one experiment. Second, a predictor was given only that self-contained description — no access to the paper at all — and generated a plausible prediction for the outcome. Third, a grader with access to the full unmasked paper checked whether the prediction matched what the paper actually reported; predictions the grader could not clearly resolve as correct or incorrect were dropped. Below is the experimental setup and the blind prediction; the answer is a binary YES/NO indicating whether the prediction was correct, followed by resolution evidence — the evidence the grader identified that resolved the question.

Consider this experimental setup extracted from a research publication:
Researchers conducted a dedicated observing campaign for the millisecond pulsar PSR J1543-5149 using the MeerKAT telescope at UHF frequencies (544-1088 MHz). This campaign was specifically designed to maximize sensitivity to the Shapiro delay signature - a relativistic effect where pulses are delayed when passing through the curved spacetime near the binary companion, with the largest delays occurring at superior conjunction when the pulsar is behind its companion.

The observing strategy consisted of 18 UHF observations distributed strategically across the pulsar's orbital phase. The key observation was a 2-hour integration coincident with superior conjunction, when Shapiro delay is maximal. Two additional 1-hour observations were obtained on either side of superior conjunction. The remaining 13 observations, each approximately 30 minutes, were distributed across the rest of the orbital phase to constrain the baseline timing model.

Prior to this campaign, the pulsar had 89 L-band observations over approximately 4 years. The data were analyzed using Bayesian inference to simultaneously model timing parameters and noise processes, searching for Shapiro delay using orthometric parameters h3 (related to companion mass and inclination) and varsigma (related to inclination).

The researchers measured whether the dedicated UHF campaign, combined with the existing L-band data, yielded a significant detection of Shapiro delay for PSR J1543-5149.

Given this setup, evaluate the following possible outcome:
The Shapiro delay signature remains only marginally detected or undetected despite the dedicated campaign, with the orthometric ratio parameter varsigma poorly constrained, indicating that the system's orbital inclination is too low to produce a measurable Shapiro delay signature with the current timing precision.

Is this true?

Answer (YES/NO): NO